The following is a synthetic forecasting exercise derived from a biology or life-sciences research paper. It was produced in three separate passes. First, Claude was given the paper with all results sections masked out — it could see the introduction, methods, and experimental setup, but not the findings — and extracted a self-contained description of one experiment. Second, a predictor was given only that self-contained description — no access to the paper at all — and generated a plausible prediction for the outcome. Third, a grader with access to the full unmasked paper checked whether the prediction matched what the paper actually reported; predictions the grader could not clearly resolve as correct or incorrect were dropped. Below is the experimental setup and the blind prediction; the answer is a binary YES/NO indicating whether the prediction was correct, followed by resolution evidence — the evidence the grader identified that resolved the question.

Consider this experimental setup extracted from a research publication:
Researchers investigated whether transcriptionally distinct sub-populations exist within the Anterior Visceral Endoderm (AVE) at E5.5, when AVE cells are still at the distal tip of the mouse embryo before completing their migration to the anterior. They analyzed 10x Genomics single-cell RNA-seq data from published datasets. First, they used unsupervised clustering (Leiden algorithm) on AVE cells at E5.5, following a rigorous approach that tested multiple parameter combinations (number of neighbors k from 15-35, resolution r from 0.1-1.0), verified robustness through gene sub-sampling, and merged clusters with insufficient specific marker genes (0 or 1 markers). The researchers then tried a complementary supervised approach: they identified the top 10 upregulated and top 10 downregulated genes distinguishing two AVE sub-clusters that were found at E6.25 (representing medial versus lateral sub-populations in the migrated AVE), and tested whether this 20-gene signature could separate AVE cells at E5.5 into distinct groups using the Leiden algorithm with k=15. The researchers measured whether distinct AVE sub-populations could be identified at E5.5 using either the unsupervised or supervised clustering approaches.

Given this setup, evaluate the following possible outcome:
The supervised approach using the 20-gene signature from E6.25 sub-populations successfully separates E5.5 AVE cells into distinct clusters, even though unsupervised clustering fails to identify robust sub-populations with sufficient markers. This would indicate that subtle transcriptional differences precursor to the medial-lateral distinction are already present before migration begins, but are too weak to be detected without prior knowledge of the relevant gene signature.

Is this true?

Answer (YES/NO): YES